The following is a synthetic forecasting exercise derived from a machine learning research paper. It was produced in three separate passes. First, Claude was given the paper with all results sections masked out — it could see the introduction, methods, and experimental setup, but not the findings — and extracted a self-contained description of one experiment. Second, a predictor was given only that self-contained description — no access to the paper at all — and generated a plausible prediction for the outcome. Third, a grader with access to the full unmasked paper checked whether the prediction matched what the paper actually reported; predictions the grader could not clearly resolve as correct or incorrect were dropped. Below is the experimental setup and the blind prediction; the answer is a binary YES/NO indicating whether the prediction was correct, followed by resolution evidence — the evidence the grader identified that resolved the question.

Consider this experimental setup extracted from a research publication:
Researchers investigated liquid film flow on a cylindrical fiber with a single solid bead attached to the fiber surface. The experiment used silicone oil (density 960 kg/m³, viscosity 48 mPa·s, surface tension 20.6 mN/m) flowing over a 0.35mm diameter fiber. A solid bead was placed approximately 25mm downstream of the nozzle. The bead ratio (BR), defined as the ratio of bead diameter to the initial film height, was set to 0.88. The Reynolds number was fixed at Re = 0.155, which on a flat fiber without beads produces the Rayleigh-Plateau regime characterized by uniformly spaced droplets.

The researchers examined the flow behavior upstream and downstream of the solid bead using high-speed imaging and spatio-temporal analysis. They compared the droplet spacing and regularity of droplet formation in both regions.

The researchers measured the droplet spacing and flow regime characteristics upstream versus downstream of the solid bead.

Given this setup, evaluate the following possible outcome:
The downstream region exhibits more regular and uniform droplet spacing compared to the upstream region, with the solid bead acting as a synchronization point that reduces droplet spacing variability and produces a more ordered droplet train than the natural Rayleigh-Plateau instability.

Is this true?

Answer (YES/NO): NO